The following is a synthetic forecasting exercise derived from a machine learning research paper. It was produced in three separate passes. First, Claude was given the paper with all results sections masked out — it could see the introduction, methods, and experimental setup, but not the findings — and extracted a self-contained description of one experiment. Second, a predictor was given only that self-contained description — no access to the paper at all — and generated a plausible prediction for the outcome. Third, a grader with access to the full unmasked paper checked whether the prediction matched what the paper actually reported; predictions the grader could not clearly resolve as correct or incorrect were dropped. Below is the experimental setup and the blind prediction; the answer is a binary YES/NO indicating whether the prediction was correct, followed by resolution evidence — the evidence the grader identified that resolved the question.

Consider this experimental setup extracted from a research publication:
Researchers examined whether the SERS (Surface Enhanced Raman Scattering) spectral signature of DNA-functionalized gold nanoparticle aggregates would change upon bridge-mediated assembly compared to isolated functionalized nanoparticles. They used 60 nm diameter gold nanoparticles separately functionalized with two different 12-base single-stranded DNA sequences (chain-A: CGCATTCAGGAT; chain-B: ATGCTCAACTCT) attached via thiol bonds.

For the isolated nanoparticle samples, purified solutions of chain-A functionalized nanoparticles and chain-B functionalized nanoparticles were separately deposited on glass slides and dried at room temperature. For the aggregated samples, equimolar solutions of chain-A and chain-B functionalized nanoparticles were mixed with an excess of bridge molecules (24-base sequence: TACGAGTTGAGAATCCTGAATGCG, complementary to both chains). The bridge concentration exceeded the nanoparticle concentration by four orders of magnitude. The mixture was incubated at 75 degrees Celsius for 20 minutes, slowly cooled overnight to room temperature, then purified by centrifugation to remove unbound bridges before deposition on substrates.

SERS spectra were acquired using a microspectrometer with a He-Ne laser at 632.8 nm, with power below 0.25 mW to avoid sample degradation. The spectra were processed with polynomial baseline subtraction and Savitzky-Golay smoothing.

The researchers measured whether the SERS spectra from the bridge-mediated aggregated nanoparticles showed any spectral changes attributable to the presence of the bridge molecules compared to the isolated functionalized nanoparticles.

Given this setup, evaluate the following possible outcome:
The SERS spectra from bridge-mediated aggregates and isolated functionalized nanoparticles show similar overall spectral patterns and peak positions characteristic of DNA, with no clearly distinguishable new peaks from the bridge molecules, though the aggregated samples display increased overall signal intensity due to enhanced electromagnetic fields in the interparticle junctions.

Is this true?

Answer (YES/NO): NO